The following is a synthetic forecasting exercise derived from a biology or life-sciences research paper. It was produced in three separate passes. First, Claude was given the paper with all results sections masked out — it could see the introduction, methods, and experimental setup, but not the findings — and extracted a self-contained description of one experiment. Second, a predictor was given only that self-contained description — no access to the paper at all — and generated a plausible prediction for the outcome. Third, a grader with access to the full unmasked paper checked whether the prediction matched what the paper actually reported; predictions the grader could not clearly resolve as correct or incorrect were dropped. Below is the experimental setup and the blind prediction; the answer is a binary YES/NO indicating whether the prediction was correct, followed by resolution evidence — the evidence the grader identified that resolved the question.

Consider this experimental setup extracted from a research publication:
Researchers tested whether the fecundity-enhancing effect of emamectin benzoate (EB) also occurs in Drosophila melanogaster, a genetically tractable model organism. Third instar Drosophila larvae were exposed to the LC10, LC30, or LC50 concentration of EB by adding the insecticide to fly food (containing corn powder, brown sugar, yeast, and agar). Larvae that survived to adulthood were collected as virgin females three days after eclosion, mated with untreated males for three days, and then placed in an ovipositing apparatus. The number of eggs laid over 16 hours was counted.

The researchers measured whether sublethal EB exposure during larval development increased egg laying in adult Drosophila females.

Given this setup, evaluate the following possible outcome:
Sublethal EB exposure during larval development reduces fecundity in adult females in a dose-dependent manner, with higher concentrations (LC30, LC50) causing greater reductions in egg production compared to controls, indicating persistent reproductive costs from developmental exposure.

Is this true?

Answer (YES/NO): NO